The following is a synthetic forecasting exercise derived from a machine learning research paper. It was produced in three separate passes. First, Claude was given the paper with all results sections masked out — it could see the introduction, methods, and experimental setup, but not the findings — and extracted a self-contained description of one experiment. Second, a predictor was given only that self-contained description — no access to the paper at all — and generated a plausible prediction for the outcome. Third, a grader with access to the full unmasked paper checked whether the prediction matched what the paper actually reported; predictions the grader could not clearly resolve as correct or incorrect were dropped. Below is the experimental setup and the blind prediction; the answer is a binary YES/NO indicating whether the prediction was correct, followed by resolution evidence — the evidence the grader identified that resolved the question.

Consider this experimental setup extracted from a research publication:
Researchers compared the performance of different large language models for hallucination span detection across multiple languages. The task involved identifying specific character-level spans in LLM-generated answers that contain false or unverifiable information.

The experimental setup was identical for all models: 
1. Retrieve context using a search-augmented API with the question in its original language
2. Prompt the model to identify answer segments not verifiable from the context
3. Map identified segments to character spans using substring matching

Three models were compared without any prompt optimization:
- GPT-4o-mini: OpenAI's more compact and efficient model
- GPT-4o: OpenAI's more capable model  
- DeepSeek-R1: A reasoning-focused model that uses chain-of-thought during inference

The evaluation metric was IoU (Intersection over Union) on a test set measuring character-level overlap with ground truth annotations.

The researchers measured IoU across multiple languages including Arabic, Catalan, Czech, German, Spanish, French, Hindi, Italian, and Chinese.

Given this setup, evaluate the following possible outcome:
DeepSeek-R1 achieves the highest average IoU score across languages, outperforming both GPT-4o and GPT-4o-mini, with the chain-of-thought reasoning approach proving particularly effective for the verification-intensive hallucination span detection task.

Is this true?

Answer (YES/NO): YES